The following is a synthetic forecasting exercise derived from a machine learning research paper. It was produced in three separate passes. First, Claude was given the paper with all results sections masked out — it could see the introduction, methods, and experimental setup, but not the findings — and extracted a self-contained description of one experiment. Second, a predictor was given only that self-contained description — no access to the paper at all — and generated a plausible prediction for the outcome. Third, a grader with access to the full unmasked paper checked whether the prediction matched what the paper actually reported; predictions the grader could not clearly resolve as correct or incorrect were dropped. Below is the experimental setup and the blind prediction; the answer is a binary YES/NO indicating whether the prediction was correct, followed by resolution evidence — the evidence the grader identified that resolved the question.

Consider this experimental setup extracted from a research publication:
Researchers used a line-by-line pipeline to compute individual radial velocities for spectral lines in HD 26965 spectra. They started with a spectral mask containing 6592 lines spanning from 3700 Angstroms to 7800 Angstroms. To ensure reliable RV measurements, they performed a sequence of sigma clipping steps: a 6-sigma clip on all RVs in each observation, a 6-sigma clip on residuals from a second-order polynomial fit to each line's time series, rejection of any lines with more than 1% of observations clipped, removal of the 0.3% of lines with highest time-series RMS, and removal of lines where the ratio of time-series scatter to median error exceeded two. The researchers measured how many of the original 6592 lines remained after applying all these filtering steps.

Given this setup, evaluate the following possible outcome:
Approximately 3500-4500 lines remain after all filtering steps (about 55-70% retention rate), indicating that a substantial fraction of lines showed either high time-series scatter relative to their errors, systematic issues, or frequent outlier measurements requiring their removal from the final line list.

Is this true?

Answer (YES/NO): NO